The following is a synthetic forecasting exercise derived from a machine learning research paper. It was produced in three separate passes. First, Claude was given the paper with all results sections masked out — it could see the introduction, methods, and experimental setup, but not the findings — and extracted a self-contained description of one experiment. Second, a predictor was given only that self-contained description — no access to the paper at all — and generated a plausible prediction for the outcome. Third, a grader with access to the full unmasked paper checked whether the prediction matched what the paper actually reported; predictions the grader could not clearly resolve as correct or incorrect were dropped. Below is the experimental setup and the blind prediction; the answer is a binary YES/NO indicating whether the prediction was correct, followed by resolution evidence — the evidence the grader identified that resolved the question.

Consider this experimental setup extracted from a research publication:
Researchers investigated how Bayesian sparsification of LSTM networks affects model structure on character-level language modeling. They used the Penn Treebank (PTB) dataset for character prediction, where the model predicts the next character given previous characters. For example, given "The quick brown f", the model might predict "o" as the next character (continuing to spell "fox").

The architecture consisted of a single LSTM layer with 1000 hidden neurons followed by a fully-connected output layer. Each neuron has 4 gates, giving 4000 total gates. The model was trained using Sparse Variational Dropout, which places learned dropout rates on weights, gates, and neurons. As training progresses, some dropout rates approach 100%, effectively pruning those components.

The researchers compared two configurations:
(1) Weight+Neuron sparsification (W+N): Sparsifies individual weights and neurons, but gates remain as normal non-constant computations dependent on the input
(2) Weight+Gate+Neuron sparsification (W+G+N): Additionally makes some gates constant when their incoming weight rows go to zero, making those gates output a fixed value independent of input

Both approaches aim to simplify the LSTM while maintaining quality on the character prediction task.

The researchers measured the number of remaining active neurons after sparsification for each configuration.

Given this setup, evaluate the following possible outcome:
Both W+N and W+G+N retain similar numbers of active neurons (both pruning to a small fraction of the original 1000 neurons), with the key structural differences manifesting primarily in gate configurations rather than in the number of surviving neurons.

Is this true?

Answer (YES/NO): NO